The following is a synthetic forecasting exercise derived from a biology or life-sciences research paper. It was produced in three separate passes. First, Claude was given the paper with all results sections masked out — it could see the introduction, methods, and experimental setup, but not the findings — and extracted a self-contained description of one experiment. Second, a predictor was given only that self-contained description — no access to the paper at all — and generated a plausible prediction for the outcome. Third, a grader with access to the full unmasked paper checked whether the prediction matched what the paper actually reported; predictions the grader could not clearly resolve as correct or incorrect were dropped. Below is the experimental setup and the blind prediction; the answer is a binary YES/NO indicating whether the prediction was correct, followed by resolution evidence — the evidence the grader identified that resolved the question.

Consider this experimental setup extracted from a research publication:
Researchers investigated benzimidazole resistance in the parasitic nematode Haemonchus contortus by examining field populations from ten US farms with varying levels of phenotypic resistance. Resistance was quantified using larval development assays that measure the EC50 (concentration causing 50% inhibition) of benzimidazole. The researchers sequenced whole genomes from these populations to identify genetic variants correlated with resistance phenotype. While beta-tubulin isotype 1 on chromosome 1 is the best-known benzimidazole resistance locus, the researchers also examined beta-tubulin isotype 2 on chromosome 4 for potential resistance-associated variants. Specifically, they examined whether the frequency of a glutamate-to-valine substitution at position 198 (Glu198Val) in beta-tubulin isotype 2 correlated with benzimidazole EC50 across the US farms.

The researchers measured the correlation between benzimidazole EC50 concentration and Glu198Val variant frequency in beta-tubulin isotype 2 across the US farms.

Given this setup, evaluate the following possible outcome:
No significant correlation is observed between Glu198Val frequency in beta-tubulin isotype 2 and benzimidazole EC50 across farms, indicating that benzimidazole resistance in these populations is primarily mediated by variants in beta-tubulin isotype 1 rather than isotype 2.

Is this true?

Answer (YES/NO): NO